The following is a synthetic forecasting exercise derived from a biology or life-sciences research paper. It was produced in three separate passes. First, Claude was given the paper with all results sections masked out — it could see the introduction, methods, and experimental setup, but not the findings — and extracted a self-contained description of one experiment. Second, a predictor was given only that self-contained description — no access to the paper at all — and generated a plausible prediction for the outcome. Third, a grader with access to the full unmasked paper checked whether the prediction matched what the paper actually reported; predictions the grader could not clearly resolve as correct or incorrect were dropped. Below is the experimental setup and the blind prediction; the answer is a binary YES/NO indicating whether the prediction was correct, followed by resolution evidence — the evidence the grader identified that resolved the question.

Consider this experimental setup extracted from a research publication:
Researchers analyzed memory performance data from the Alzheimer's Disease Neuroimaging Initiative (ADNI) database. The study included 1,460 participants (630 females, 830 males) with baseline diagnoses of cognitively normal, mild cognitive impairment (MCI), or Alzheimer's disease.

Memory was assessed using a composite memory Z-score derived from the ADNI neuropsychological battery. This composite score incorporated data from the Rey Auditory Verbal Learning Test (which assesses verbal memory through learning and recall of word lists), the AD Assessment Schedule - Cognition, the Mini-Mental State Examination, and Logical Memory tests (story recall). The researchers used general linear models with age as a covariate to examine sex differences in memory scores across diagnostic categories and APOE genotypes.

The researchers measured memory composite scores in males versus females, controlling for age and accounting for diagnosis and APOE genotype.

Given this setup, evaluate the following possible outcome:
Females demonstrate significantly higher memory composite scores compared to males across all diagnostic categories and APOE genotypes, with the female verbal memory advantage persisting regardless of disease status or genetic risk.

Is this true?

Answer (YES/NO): YES